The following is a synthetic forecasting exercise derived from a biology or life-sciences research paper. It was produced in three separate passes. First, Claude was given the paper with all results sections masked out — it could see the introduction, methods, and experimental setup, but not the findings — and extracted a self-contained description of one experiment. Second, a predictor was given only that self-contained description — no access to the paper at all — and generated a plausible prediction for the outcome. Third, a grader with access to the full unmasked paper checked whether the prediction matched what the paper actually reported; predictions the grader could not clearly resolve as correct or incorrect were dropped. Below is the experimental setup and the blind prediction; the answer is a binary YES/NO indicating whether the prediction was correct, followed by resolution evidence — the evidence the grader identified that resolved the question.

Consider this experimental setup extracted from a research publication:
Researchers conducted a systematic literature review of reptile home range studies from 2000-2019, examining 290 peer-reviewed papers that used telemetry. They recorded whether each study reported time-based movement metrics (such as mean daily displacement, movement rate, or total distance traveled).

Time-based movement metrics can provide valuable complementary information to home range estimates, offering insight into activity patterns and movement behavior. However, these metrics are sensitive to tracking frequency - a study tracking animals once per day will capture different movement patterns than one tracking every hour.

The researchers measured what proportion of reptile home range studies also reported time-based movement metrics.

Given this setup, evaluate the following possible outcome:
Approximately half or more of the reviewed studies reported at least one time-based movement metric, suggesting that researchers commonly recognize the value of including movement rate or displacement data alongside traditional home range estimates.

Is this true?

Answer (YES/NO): YES